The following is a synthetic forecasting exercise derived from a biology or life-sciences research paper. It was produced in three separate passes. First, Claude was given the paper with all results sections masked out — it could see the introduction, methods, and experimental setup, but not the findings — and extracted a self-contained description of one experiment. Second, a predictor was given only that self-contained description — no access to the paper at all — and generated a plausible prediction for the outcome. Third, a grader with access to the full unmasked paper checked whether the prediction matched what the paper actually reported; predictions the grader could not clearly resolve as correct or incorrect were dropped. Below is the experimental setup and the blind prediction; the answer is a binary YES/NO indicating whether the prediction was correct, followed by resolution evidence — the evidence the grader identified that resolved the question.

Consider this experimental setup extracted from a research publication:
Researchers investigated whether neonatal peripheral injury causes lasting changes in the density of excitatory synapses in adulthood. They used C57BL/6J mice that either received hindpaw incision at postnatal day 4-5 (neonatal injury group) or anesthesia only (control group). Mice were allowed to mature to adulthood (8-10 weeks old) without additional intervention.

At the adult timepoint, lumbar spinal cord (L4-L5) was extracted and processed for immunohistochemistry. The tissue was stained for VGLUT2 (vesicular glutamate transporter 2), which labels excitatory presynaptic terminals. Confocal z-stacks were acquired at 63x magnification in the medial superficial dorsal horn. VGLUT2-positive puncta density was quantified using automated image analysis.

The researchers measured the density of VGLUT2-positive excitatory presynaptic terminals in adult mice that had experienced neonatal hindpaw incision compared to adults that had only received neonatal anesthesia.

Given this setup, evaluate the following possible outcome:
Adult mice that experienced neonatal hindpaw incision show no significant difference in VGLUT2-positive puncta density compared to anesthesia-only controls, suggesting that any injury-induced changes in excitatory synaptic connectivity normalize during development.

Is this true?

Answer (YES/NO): YES